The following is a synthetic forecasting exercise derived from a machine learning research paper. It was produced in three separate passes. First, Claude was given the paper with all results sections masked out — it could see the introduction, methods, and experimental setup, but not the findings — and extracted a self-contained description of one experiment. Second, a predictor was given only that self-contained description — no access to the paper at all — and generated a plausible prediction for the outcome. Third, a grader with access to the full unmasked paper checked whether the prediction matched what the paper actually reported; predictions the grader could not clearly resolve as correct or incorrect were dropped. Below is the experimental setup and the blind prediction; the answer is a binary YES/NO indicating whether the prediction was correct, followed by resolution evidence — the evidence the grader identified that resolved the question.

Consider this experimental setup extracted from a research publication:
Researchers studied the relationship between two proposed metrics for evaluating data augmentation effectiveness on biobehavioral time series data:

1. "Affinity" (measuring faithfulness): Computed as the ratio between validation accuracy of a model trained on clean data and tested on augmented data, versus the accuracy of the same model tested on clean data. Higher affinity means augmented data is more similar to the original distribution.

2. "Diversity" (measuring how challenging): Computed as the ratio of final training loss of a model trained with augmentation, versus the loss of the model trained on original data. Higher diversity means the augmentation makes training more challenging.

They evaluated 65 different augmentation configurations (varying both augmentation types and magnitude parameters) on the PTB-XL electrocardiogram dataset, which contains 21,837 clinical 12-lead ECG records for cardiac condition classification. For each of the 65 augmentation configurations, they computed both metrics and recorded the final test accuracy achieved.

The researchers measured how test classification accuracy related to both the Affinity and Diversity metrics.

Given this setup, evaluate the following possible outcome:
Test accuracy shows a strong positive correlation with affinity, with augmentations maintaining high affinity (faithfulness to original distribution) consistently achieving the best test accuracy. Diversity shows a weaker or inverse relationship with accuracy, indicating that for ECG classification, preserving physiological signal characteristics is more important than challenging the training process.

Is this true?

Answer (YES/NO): NO